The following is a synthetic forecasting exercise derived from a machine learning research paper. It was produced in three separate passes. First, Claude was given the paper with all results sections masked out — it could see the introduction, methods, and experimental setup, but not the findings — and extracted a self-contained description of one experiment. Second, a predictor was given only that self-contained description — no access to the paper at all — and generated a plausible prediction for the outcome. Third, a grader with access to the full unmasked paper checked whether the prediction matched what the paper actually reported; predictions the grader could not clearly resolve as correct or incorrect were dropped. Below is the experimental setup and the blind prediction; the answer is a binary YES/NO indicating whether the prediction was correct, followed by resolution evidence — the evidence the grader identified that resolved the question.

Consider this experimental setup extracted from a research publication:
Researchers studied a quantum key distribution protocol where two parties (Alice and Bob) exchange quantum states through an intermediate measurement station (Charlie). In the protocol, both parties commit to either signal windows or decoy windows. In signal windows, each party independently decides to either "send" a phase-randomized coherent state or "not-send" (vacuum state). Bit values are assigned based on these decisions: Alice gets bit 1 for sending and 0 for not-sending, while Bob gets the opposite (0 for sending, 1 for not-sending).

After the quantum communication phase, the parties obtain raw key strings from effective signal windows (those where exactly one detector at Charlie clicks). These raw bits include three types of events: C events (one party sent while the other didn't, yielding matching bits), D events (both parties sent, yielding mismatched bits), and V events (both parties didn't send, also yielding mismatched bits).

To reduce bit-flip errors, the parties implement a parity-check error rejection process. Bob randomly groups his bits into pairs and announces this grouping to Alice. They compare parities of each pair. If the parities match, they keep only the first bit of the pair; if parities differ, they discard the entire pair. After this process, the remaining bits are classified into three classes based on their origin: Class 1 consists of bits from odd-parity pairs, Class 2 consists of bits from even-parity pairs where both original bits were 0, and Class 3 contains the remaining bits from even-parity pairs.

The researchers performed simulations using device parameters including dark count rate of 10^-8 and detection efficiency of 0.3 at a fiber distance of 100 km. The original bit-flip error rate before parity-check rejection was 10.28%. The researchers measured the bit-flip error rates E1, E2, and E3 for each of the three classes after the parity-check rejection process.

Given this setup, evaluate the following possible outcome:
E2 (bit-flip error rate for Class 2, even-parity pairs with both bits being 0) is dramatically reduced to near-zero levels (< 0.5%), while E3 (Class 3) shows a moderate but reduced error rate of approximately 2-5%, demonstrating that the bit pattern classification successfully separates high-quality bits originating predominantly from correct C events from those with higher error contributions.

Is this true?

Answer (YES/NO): NO